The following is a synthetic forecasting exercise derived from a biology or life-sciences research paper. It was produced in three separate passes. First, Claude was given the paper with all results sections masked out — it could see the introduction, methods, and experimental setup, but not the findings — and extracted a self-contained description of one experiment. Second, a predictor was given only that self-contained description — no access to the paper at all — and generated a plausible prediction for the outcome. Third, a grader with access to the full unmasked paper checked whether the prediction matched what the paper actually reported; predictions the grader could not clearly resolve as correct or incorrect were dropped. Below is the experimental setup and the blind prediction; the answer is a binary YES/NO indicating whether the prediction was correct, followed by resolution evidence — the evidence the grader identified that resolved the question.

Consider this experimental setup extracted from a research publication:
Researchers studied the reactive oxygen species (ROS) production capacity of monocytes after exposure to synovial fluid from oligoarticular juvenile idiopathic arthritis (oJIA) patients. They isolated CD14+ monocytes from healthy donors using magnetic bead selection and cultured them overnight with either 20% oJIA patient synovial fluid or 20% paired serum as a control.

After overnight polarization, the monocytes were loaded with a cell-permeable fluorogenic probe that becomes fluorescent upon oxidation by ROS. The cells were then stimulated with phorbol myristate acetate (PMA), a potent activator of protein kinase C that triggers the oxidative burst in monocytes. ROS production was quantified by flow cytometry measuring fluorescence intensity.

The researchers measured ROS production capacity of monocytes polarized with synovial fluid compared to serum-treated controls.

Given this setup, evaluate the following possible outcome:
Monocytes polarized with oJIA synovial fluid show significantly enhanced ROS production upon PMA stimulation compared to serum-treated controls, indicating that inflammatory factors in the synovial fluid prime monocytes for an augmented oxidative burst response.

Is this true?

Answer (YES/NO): YES